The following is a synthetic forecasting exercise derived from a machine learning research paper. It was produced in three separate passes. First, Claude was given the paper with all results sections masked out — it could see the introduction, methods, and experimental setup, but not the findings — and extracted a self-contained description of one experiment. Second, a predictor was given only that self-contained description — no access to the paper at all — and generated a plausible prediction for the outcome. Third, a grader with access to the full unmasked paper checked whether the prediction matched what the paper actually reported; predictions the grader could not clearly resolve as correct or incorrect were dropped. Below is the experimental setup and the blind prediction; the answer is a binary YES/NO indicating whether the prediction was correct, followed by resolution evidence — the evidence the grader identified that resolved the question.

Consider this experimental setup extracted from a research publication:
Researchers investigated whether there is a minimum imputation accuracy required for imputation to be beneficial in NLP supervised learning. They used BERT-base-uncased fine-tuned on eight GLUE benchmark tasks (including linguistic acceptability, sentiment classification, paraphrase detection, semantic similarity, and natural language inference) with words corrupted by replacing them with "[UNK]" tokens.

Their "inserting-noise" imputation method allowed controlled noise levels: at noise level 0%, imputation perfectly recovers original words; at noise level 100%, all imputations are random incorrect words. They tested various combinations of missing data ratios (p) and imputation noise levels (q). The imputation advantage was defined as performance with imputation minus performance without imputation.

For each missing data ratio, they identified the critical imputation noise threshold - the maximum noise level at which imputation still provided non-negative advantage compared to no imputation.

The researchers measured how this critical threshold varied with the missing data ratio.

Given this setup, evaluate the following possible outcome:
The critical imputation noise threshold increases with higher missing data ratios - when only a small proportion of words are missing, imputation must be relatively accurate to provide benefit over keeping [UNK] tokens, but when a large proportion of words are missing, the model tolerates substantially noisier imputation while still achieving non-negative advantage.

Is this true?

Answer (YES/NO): NO